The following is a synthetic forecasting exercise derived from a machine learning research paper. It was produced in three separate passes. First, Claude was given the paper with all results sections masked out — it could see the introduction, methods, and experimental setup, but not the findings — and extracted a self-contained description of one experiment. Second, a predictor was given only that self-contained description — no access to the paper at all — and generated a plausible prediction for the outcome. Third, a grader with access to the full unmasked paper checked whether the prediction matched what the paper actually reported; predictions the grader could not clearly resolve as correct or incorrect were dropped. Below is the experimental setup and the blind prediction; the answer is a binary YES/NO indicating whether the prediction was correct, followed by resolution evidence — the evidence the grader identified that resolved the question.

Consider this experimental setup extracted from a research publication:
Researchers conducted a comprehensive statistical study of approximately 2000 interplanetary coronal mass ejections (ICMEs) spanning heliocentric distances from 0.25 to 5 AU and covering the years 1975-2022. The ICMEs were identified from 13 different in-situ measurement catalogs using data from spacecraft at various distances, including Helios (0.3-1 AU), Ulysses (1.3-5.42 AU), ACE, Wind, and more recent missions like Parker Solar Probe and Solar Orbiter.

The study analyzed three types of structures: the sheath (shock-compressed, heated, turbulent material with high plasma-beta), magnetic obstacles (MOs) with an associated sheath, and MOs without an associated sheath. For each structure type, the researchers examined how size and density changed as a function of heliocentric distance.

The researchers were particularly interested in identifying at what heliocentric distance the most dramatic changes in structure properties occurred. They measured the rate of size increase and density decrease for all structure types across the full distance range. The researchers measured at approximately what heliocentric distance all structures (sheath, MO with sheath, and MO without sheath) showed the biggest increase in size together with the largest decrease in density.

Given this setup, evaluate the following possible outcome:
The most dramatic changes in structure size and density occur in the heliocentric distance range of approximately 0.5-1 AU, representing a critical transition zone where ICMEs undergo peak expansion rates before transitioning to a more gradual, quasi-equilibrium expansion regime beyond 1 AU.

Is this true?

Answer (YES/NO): YES